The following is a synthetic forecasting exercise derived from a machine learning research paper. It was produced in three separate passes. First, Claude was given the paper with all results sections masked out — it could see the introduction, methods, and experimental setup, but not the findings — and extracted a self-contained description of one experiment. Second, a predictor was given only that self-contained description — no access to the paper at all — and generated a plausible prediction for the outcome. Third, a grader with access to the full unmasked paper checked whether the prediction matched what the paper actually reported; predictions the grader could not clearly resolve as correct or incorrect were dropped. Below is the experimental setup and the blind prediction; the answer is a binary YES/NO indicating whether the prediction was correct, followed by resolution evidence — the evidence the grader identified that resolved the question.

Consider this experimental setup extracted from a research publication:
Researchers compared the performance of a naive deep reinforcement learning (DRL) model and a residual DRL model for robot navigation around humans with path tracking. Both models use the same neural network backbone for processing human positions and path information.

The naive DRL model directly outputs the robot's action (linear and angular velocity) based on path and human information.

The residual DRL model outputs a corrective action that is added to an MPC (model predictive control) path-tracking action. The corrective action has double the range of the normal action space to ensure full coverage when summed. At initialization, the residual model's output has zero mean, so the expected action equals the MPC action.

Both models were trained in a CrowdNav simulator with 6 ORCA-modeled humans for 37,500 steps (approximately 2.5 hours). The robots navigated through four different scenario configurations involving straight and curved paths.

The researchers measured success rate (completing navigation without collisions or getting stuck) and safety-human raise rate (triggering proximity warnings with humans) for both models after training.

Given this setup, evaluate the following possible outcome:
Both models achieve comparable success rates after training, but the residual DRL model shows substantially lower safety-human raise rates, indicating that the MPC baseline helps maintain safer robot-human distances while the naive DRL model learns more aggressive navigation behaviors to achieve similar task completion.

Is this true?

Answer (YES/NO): NO